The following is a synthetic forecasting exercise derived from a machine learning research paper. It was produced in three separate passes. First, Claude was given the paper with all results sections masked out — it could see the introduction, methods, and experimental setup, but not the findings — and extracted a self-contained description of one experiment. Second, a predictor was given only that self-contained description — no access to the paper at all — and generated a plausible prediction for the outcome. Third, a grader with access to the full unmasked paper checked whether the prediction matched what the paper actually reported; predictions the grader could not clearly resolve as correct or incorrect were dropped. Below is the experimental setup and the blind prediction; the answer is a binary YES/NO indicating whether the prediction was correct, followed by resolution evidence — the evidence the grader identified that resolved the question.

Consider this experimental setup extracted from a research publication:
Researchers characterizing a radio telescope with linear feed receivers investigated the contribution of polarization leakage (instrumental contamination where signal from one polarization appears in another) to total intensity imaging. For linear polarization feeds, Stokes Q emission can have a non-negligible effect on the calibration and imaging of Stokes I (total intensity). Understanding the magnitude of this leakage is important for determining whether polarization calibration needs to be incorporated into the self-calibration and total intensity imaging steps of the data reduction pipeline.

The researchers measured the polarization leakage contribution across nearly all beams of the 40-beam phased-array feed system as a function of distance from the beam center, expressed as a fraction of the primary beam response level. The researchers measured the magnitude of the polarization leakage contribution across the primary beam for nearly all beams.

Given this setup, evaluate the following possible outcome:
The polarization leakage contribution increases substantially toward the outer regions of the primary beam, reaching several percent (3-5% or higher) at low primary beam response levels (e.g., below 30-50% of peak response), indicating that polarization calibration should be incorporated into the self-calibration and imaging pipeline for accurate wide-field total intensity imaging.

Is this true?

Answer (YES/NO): NO